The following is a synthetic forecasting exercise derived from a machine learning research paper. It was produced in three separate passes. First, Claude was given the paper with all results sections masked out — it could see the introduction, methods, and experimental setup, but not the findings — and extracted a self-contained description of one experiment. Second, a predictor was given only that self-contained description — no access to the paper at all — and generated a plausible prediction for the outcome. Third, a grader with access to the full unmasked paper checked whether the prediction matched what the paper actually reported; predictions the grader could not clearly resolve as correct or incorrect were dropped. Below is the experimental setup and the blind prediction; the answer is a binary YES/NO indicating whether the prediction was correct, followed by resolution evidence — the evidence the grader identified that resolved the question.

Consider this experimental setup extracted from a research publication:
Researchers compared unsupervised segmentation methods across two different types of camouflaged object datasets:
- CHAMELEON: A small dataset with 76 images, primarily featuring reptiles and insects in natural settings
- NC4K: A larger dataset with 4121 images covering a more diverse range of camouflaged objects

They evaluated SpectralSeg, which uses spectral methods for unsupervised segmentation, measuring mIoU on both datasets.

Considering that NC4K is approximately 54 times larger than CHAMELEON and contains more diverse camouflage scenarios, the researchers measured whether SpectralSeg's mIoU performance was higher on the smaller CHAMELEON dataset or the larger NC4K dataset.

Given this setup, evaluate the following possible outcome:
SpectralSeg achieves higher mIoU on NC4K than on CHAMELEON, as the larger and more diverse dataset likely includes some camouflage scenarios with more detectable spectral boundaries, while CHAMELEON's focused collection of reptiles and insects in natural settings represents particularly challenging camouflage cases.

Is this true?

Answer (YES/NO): YES